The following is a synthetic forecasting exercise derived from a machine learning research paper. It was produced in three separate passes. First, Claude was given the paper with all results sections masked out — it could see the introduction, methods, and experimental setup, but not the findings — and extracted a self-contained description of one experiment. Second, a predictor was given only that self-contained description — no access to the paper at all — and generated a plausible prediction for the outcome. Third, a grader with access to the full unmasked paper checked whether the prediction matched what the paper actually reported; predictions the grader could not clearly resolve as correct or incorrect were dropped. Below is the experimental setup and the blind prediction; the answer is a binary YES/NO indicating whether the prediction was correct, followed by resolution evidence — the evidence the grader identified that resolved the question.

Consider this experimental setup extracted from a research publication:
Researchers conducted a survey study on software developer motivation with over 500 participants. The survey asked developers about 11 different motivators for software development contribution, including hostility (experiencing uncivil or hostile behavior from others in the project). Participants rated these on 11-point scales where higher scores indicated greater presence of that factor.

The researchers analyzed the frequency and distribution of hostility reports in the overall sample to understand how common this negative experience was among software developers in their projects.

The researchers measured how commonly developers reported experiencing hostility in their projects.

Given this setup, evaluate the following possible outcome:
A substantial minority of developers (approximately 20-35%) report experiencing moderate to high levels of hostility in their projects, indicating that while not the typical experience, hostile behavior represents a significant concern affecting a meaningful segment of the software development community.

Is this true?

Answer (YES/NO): NO